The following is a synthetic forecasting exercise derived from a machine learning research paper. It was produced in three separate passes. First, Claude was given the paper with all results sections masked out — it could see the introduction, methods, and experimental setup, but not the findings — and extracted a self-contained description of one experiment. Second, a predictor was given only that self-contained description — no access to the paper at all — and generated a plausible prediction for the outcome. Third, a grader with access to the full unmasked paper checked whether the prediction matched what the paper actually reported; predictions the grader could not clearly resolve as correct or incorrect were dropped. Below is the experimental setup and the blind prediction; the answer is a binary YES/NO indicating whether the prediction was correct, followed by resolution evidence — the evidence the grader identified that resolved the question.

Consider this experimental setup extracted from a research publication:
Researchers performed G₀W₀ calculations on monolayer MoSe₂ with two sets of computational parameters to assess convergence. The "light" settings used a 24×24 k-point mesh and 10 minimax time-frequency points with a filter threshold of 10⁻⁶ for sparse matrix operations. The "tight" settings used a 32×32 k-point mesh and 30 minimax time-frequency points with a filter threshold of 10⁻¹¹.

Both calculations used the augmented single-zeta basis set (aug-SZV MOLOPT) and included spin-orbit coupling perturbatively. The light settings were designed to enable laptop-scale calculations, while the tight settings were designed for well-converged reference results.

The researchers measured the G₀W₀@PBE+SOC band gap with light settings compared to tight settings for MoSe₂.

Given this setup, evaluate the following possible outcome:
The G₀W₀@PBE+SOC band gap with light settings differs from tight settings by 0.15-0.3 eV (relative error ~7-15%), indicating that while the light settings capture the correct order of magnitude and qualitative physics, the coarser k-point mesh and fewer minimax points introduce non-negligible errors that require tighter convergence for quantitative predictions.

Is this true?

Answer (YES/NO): NO